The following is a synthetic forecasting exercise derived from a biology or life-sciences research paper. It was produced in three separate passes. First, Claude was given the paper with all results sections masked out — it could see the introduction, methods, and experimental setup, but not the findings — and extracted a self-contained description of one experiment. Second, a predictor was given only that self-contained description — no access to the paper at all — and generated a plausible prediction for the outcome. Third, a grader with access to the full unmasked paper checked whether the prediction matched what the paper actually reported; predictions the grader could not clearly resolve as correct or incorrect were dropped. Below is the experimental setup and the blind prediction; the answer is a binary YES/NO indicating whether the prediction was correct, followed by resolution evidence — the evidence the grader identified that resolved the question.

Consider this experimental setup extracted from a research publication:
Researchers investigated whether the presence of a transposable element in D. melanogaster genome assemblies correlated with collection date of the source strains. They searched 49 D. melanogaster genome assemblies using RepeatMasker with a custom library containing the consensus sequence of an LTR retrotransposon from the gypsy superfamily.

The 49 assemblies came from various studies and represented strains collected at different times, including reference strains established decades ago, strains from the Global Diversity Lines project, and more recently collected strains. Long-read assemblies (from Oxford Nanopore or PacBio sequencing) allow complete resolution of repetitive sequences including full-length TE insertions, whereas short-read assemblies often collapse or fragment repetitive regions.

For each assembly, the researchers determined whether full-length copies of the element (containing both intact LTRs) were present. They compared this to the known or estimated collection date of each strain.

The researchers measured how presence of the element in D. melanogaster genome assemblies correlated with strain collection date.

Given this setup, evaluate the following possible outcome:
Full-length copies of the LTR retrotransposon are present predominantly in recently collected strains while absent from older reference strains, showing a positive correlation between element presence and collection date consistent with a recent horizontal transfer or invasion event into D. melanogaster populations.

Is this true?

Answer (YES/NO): NO